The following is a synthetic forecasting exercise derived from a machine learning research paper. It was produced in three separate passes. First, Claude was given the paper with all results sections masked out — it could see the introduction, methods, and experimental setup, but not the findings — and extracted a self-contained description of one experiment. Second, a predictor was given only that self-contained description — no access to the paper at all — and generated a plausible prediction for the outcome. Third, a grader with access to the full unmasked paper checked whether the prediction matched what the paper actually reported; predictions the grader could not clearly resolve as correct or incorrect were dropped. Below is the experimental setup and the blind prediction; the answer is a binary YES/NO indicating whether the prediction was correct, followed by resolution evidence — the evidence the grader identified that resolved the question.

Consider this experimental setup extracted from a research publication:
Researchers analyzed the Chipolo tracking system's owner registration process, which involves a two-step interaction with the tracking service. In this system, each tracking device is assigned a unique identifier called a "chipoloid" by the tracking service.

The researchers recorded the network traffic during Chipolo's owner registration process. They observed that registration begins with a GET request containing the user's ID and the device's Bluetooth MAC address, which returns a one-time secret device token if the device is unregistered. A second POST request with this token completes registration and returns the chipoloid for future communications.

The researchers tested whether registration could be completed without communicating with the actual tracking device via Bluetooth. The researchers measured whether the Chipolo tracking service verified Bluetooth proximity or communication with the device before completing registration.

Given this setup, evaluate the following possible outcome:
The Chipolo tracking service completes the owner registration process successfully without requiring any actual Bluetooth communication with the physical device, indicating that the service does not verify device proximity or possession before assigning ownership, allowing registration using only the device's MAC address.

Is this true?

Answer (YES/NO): YES